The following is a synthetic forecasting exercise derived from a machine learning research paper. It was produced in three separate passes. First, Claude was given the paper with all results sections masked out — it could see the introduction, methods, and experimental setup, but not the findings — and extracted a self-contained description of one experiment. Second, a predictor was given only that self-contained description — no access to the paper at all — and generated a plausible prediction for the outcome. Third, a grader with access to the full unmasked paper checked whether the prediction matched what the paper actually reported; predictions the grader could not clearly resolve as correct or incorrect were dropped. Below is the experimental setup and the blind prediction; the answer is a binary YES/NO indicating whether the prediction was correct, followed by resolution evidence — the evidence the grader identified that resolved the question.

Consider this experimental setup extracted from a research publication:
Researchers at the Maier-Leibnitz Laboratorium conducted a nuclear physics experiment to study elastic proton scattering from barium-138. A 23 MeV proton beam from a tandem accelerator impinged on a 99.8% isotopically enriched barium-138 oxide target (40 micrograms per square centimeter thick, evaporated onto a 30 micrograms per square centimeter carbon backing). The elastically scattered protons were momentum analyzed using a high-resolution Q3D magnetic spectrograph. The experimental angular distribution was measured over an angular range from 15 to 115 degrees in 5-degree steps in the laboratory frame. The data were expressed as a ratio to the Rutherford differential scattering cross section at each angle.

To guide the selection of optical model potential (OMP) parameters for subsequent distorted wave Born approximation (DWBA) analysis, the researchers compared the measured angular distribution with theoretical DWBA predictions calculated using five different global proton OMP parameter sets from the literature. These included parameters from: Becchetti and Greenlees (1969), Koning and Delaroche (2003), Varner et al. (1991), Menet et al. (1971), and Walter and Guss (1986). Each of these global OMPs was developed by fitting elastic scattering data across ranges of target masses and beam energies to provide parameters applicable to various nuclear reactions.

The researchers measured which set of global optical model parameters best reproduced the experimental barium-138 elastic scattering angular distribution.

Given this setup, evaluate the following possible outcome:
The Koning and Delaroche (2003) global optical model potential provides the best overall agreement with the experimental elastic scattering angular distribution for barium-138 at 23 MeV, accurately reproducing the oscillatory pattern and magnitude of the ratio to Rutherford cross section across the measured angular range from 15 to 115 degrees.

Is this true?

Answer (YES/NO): NO